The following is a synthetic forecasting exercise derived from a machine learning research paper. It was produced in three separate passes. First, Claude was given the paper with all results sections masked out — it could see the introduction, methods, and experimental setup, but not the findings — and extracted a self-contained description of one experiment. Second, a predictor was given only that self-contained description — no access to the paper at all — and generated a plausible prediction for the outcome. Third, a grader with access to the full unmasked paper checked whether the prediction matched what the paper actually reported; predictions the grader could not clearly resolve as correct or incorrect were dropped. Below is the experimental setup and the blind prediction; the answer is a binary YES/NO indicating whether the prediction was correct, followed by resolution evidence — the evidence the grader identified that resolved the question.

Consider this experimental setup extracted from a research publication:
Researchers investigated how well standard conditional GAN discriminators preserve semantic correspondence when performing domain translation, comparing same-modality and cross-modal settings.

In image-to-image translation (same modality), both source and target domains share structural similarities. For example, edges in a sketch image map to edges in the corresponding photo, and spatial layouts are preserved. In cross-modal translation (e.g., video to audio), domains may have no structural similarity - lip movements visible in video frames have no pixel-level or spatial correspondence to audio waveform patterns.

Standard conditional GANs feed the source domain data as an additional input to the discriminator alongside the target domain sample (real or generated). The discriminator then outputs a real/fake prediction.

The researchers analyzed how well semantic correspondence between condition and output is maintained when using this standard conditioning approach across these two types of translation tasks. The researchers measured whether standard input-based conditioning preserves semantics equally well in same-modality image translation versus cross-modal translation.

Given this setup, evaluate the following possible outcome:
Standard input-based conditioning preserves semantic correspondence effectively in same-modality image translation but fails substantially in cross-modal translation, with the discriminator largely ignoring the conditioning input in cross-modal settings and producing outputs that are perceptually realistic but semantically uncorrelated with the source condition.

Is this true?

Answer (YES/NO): NO